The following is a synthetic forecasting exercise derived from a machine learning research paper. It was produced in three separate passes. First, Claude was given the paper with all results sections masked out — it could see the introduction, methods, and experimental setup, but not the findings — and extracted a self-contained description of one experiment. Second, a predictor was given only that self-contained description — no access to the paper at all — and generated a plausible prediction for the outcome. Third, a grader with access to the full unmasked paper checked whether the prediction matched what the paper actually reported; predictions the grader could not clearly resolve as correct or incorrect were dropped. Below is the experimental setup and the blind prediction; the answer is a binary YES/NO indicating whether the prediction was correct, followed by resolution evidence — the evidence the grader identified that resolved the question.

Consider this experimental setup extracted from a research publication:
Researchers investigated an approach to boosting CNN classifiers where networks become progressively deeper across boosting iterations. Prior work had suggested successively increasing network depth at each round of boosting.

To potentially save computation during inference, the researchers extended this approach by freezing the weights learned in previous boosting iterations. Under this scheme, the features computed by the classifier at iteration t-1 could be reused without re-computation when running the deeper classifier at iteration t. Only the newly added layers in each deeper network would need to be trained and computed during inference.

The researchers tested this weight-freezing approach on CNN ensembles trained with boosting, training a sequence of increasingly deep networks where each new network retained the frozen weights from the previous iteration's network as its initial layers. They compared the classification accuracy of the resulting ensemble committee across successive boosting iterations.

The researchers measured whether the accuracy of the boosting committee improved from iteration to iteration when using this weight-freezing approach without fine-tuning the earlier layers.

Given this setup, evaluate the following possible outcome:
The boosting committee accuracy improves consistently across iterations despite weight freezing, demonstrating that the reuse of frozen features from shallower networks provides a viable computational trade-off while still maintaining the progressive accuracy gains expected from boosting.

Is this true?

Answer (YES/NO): NO